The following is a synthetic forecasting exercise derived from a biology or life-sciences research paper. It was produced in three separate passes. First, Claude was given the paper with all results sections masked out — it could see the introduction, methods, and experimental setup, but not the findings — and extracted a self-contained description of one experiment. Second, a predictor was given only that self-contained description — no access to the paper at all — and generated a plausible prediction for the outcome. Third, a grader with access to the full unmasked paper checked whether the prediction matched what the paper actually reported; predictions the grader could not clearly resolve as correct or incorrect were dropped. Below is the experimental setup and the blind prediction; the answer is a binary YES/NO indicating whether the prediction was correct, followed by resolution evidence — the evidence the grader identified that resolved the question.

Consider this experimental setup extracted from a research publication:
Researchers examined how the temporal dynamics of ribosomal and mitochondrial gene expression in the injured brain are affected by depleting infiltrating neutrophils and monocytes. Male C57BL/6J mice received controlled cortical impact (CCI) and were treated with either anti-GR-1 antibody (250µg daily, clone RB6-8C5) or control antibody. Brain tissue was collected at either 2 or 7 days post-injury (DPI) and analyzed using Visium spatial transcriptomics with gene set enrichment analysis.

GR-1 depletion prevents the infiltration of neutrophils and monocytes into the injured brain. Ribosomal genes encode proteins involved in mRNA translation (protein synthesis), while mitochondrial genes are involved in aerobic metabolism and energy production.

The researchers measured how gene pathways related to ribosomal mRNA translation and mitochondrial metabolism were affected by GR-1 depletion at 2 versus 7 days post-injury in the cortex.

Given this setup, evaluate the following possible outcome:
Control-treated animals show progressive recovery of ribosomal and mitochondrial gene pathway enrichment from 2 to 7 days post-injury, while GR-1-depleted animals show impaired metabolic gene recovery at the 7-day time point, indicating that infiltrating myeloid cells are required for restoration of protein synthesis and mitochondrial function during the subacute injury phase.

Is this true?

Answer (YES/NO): NO